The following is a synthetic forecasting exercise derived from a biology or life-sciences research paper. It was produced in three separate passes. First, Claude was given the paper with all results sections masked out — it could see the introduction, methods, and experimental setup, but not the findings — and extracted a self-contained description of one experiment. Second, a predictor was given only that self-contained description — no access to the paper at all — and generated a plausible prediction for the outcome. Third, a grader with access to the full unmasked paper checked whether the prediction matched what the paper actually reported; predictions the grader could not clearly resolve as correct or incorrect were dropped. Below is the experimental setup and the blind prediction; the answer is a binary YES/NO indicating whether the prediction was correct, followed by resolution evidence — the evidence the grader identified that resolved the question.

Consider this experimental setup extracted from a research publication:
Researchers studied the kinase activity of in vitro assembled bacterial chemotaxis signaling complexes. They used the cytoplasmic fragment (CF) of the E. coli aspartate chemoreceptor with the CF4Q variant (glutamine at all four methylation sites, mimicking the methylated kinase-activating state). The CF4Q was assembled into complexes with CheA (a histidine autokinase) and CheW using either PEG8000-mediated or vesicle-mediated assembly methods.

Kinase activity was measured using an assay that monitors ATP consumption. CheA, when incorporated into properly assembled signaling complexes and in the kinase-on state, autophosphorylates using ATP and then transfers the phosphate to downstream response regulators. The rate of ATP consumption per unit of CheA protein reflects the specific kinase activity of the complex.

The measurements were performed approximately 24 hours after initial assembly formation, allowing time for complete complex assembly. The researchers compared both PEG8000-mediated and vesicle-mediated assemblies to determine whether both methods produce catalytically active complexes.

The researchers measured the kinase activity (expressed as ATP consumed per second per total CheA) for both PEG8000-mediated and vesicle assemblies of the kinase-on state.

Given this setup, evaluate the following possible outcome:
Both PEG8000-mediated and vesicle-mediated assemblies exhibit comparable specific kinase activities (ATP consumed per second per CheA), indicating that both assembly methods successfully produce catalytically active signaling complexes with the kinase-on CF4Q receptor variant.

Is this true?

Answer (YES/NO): YES